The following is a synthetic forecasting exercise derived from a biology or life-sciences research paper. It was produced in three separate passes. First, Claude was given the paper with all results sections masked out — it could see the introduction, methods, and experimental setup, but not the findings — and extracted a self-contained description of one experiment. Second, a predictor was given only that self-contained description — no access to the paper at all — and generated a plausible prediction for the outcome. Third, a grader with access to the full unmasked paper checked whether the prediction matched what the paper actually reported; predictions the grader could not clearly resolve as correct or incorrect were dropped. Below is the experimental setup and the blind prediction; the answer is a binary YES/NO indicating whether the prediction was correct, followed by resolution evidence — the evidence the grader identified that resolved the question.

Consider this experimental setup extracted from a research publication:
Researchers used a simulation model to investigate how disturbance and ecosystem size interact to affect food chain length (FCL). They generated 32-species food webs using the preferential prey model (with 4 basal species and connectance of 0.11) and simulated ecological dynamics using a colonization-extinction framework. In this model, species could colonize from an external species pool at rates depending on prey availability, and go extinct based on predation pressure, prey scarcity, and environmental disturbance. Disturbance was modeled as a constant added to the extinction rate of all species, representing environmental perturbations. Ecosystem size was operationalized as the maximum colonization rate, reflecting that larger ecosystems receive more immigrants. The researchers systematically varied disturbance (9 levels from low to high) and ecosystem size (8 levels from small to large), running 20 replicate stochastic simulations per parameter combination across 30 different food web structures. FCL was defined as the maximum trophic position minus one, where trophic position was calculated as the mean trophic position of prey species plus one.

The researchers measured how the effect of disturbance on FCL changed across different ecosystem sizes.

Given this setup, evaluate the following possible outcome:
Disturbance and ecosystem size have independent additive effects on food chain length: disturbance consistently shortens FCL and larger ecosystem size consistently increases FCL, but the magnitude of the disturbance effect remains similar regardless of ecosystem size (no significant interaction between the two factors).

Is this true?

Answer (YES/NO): NO